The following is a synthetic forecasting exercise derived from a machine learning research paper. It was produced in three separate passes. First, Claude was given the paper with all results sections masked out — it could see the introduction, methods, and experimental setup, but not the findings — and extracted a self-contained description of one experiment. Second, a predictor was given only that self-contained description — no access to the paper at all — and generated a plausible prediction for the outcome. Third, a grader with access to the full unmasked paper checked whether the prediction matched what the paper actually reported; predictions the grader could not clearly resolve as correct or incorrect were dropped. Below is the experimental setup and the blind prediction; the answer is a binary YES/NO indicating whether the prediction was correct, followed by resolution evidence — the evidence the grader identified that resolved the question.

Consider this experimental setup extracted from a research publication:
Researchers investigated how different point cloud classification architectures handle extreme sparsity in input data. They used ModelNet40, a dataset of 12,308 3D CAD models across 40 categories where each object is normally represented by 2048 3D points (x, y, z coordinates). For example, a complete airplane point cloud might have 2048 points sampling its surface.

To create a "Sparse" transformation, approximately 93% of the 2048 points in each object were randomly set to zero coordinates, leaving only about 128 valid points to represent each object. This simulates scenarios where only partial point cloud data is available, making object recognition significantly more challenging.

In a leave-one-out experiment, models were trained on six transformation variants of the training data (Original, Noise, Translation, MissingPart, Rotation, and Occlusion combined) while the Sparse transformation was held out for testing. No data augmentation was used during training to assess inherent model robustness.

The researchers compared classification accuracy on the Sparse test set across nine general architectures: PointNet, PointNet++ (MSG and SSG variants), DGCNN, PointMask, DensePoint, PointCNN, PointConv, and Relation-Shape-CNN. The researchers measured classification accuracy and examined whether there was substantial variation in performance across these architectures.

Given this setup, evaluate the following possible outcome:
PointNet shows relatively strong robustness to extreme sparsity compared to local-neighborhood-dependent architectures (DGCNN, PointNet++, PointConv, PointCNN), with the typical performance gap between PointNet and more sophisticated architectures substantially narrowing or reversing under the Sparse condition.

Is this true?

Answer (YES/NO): YES